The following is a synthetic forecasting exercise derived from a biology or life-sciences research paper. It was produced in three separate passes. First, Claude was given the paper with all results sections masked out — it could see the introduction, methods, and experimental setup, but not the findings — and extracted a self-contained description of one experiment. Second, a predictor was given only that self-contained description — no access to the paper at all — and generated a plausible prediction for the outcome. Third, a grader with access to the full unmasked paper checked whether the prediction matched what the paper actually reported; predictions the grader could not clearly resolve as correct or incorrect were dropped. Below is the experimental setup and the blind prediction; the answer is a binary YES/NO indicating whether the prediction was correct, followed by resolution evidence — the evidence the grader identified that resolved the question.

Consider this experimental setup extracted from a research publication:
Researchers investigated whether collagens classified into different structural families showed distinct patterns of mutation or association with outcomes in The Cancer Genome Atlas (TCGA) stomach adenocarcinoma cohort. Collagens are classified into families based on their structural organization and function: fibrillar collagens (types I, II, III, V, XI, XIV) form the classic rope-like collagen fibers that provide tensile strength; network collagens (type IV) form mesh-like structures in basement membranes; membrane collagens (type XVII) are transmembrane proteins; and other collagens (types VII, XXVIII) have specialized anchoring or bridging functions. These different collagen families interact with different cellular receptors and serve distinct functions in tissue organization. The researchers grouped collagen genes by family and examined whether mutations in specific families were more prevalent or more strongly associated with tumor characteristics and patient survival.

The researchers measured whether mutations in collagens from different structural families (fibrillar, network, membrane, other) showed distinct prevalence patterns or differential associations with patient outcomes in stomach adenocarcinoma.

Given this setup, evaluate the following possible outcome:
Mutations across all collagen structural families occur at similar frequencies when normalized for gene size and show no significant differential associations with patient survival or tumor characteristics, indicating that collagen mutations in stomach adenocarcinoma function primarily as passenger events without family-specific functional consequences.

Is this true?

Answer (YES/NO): NO